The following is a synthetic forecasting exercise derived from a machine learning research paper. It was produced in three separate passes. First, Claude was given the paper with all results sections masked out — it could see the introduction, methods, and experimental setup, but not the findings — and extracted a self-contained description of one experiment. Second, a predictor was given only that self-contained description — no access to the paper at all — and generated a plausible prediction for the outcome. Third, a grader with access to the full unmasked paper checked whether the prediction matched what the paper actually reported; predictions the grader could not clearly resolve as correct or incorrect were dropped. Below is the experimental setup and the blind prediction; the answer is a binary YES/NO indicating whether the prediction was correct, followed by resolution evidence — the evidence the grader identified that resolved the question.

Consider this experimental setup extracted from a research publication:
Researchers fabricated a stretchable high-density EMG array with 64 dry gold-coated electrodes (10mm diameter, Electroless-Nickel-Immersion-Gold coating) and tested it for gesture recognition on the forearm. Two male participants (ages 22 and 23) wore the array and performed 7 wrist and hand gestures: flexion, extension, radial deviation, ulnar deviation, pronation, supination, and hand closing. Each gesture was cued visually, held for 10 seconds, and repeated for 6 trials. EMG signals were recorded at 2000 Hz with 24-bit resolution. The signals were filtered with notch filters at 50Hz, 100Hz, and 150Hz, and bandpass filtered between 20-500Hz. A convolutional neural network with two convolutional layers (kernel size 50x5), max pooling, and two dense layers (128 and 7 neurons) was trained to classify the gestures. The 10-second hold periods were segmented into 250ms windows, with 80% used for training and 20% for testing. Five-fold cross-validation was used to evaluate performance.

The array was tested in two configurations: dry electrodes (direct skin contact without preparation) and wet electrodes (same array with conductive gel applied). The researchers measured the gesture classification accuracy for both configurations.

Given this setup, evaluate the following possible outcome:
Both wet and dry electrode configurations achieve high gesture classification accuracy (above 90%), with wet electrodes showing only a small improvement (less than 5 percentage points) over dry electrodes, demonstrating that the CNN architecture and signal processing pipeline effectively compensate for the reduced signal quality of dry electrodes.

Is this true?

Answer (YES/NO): YES